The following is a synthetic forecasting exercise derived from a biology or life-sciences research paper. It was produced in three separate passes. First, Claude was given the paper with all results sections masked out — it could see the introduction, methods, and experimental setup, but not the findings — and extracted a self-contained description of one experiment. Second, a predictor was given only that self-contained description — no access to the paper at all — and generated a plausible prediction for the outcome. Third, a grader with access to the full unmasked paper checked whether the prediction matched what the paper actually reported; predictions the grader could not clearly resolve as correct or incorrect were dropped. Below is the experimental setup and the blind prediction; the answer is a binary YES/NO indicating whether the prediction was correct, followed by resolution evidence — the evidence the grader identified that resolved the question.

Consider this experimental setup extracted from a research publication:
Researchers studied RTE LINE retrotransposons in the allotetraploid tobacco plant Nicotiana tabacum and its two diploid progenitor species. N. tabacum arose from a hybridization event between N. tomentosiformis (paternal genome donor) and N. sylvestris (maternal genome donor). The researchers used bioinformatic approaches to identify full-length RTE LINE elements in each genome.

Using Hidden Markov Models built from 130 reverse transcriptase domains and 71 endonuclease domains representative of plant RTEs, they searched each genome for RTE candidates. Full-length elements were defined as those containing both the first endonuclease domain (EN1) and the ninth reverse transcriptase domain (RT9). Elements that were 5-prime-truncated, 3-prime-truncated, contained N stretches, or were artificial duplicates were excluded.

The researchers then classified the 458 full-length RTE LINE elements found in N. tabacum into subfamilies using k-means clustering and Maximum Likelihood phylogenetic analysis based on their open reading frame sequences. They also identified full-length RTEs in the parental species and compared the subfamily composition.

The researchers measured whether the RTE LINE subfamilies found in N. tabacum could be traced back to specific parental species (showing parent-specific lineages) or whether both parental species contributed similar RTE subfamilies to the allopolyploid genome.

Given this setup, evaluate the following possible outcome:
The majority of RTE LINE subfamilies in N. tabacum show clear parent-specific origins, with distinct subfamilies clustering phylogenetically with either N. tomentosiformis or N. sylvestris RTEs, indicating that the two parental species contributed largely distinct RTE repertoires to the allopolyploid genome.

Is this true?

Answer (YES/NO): NO